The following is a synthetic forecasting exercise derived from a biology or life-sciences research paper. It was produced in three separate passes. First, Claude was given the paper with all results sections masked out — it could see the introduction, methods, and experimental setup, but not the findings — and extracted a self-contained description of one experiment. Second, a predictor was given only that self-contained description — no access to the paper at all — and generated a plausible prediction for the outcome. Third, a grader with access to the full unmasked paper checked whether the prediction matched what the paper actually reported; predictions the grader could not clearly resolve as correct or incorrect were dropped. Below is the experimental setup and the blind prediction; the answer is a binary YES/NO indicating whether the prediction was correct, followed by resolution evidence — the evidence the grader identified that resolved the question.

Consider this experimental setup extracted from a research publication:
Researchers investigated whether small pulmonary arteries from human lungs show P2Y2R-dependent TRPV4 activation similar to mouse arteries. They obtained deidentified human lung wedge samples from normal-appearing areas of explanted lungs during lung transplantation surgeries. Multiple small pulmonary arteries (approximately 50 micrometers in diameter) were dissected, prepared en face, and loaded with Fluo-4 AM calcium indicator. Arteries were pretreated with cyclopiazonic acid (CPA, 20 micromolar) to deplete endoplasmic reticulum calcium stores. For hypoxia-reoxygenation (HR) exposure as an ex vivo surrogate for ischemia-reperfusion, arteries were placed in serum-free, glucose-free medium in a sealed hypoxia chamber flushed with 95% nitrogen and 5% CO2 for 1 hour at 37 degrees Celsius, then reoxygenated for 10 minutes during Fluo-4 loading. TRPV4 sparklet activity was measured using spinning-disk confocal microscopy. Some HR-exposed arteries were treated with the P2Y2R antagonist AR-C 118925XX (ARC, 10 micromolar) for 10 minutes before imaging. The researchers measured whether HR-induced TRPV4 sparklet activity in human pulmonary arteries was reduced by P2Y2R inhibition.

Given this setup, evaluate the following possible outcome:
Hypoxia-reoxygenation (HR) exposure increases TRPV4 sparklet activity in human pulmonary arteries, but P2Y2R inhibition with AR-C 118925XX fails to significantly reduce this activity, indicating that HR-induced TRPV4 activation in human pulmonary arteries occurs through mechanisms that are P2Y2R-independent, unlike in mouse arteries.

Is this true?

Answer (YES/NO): NO